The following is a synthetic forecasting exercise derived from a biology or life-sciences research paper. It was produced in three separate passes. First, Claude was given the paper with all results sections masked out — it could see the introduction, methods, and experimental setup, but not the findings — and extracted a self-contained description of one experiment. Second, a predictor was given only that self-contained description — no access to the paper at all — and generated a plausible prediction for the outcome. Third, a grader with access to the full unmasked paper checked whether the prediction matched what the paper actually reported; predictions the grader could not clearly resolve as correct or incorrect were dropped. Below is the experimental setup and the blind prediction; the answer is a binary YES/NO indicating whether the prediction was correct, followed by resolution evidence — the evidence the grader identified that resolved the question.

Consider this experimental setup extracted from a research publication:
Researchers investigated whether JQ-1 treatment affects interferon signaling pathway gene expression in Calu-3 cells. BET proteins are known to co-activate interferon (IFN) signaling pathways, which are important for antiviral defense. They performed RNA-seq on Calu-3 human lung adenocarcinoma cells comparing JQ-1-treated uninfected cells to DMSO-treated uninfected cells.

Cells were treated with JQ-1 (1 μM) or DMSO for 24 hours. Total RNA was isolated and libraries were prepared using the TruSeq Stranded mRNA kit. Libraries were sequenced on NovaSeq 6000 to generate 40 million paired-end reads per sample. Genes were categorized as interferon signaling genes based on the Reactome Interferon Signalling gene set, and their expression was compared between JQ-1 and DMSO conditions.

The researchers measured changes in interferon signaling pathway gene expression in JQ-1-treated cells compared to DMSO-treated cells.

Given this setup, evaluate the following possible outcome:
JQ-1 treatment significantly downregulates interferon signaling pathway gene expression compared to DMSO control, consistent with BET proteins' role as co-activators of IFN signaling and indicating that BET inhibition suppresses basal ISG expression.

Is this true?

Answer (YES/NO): YES